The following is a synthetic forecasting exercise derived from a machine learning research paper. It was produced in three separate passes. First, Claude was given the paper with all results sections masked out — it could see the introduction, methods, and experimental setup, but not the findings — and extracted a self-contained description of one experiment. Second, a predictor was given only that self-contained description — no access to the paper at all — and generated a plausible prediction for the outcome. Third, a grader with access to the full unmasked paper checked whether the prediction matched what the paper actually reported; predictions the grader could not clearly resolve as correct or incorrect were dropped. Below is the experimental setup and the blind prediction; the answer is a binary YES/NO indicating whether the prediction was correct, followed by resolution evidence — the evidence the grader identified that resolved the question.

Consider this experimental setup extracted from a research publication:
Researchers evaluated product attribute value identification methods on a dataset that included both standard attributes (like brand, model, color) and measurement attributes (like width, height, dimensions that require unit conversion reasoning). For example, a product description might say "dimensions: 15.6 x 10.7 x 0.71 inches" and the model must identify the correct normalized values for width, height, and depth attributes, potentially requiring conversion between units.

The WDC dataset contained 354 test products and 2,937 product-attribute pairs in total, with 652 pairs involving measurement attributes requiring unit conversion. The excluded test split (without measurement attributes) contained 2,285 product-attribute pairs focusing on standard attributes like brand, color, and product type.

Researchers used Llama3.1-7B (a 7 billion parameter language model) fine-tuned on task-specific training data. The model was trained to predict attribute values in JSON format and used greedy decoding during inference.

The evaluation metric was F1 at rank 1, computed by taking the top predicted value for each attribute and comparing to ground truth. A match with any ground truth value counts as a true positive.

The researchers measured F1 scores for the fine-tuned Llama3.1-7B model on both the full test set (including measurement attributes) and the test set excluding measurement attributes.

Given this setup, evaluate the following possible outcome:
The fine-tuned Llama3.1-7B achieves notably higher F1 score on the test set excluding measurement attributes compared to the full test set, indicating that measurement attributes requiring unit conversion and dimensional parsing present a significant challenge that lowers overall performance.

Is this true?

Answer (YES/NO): YES